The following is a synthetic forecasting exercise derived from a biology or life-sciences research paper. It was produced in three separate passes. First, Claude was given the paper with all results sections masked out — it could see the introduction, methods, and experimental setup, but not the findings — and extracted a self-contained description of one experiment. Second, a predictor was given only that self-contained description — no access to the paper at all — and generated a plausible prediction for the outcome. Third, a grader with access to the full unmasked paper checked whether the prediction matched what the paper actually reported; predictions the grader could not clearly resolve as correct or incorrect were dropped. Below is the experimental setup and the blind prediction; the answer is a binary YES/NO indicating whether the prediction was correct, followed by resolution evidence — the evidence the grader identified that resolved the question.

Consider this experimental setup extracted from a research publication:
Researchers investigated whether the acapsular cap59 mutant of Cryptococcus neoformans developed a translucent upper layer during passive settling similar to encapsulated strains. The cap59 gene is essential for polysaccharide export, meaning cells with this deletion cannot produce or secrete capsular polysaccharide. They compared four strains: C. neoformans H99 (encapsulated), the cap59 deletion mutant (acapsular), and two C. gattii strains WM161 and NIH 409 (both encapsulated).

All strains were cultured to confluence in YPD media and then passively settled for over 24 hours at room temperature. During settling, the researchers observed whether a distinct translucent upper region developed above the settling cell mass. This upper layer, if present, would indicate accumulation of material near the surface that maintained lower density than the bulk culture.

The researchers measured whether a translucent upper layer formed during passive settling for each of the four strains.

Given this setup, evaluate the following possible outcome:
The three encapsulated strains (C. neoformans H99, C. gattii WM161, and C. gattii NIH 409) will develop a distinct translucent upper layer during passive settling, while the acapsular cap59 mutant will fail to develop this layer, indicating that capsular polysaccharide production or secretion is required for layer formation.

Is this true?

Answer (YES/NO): NO